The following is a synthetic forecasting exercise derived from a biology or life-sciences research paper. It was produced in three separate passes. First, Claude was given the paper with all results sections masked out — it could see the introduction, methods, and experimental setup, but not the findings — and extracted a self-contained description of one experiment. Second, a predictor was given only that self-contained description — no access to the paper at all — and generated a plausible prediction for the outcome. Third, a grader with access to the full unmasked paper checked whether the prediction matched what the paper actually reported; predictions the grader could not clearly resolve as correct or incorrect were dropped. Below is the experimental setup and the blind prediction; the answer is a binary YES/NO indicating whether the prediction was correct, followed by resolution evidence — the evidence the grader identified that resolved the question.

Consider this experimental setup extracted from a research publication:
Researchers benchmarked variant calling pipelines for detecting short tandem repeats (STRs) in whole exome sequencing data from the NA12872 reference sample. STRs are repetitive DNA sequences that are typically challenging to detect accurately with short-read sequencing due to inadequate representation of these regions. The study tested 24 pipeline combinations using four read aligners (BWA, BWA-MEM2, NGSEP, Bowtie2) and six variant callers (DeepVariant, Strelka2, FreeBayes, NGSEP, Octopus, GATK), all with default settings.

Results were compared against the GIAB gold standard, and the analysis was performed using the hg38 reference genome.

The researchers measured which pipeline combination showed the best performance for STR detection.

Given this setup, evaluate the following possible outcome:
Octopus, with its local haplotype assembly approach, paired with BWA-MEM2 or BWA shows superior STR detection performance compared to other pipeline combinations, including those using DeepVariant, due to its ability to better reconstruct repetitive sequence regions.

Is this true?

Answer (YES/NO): NO